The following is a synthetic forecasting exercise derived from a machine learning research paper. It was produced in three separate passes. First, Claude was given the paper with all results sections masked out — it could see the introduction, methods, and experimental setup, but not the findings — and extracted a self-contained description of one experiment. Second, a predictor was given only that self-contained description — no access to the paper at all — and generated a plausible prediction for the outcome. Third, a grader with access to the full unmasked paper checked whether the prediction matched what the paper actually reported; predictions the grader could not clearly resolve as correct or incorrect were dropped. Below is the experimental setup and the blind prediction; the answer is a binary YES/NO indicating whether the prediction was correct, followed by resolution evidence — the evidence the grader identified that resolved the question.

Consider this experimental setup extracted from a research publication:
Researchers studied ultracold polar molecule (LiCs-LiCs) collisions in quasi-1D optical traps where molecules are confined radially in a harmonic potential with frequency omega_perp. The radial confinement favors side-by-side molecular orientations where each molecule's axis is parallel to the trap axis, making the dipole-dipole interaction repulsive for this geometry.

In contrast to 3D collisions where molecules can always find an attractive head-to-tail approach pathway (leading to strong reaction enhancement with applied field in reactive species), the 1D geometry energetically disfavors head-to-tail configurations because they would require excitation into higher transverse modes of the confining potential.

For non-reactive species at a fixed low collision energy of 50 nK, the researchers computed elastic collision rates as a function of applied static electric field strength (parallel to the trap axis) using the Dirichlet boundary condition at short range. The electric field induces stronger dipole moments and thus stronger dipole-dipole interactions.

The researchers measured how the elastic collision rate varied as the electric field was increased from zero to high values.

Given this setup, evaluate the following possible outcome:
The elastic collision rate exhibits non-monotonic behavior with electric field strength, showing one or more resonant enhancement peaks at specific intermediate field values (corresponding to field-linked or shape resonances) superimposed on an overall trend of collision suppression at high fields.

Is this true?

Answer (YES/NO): NO